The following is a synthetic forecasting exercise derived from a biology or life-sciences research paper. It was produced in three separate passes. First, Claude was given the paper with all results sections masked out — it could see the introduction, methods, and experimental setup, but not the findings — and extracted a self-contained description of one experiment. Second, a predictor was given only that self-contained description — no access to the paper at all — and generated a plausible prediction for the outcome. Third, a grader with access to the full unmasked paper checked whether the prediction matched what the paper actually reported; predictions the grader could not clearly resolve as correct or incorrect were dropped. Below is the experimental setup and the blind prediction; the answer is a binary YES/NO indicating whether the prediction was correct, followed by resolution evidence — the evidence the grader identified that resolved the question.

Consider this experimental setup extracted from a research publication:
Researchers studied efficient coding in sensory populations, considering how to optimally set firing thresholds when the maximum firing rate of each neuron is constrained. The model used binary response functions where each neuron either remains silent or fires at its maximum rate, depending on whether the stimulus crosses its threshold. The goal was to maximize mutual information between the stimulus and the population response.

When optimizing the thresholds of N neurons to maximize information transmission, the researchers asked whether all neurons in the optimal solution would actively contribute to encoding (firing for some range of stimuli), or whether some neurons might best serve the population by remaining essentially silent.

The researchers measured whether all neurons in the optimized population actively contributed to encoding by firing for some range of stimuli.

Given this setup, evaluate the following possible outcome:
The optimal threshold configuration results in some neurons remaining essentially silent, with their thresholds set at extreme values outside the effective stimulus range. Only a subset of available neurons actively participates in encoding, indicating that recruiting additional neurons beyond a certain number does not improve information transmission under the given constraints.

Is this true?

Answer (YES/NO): NO